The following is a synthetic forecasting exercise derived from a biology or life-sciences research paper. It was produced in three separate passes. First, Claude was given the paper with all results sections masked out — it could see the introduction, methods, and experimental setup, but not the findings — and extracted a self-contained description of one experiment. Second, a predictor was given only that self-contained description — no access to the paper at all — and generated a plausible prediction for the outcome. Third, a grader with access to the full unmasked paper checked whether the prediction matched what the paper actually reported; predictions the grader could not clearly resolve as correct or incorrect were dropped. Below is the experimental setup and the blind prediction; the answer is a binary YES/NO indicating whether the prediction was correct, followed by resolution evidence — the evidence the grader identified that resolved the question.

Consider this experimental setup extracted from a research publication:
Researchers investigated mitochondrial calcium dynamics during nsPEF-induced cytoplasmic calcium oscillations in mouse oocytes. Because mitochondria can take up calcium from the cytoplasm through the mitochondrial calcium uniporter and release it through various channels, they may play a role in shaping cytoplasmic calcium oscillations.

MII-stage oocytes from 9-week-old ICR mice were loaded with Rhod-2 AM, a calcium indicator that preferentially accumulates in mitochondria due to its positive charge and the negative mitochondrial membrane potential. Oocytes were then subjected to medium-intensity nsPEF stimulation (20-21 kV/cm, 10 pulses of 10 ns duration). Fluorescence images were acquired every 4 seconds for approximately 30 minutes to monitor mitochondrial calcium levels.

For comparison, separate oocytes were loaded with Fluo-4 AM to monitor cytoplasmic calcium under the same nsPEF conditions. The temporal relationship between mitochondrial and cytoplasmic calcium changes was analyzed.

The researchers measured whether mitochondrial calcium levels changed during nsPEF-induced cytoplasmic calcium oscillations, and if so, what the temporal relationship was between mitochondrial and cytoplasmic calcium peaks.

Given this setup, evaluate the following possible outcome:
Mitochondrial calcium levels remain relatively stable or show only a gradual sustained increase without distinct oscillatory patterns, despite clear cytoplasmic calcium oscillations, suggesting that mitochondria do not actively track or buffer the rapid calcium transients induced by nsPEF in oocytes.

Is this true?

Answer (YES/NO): NO